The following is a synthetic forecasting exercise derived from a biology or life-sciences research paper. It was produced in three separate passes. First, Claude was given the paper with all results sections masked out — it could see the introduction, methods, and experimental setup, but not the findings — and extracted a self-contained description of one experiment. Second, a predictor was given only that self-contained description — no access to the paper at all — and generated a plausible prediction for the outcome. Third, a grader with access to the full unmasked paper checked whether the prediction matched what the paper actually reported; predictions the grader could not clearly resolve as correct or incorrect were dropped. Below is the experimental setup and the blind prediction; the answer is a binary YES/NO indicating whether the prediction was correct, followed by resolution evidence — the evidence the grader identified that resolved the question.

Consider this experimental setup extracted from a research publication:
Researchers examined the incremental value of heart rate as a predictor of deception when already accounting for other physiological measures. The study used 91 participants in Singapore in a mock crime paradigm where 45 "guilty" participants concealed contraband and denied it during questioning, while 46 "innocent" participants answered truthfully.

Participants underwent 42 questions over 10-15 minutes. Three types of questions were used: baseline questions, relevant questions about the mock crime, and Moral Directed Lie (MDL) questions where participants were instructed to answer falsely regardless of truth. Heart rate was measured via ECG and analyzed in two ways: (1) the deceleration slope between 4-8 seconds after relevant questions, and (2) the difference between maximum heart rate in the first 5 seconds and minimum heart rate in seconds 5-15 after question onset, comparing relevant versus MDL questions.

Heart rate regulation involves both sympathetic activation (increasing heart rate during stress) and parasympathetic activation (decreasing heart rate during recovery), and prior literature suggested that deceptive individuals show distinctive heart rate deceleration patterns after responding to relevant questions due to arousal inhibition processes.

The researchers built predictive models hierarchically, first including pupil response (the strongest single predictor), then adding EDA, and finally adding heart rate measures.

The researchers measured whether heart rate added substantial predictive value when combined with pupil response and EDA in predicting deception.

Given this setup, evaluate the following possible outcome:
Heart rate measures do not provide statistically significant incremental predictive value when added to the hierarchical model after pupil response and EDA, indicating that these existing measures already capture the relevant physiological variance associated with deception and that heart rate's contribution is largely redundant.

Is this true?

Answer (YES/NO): YES